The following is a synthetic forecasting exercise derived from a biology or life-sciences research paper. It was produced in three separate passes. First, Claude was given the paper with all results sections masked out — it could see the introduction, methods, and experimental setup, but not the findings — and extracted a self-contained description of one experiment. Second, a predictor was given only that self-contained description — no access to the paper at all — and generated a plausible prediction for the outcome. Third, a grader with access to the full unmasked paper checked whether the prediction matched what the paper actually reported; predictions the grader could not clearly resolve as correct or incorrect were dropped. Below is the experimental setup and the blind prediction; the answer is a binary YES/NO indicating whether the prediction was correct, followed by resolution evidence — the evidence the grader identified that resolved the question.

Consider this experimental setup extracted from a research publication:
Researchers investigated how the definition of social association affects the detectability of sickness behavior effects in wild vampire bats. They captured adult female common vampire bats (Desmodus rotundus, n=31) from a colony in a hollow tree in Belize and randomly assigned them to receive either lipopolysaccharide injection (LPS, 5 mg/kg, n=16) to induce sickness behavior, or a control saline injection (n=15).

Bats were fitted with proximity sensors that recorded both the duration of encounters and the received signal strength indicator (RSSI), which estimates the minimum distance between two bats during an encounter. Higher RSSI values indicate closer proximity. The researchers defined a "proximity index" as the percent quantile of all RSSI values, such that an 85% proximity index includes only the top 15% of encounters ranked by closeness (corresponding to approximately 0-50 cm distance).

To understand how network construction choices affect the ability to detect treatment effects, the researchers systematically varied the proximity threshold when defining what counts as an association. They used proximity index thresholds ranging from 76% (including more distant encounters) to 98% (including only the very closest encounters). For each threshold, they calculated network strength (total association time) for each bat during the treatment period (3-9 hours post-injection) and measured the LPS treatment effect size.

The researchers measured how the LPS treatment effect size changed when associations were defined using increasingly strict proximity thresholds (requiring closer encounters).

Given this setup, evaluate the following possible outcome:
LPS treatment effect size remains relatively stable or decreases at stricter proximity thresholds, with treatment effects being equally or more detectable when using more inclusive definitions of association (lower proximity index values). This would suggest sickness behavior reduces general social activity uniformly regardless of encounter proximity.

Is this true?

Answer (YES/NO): NO